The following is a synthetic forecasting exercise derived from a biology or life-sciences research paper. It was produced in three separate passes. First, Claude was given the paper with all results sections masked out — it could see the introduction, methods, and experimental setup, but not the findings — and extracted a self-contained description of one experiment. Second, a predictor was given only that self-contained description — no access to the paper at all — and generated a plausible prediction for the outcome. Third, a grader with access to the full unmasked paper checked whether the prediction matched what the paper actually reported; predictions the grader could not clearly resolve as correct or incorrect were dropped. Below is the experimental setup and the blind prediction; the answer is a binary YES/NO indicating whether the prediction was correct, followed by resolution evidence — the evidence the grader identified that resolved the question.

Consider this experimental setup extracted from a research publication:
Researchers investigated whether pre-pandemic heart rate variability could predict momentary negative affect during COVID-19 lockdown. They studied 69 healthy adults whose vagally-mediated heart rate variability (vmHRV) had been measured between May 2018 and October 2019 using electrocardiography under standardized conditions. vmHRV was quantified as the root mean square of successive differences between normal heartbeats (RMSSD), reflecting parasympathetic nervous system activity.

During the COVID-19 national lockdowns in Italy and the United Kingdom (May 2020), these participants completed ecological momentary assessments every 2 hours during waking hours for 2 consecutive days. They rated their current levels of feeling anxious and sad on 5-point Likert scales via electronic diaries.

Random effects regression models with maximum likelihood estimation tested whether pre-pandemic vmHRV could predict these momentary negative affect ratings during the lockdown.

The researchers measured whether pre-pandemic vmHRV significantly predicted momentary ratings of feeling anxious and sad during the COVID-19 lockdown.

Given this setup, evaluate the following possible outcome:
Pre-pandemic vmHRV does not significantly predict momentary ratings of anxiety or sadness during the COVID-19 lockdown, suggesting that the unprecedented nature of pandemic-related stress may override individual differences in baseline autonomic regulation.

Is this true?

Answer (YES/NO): NO